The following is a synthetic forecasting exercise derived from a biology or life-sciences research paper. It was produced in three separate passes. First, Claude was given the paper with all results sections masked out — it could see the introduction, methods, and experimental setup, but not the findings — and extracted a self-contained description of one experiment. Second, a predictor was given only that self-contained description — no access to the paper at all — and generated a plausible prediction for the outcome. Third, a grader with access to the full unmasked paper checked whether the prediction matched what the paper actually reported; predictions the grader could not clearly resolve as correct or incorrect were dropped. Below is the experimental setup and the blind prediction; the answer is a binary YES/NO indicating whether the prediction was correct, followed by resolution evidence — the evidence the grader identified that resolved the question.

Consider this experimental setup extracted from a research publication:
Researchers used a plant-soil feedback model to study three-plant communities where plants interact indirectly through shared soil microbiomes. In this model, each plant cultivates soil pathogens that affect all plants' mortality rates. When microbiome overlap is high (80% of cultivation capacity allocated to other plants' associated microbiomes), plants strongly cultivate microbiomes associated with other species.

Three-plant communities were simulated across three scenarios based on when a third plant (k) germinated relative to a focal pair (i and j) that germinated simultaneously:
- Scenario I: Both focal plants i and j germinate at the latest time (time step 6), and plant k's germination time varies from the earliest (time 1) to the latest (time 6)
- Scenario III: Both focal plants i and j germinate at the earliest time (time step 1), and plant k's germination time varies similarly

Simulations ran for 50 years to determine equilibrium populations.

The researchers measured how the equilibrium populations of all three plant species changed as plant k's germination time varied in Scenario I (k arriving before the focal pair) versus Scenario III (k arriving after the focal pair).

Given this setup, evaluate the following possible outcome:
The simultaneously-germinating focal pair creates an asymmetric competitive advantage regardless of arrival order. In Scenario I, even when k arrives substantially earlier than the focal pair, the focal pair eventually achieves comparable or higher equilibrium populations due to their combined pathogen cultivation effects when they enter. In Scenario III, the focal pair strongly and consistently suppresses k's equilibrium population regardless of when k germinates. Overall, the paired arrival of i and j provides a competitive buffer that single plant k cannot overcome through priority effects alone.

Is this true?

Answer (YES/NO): NO